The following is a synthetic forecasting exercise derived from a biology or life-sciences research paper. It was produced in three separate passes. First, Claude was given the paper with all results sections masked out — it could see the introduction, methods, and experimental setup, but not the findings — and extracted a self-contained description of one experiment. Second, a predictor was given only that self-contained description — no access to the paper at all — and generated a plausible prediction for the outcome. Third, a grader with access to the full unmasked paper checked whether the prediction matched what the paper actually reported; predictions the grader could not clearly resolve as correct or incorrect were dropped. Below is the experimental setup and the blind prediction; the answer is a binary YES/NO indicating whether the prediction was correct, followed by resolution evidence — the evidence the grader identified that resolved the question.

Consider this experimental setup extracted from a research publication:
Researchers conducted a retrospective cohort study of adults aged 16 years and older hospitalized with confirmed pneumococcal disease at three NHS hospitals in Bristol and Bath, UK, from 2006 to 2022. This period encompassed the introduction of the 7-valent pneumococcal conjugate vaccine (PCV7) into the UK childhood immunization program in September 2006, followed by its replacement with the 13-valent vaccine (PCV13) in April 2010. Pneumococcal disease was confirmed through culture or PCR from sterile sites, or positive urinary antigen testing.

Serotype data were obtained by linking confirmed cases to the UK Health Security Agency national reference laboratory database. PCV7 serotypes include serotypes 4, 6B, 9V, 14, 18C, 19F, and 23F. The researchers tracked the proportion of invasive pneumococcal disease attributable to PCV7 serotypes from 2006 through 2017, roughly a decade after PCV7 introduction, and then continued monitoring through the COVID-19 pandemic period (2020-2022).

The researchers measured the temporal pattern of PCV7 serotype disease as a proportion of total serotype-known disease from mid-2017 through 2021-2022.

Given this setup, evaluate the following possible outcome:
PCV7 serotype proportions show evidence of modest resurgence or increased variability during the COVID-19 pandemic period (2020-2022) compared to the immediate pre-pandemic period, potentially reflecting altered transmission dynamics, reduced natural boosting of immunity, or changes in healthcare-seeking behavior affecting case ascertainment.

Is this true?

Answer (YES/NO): YES